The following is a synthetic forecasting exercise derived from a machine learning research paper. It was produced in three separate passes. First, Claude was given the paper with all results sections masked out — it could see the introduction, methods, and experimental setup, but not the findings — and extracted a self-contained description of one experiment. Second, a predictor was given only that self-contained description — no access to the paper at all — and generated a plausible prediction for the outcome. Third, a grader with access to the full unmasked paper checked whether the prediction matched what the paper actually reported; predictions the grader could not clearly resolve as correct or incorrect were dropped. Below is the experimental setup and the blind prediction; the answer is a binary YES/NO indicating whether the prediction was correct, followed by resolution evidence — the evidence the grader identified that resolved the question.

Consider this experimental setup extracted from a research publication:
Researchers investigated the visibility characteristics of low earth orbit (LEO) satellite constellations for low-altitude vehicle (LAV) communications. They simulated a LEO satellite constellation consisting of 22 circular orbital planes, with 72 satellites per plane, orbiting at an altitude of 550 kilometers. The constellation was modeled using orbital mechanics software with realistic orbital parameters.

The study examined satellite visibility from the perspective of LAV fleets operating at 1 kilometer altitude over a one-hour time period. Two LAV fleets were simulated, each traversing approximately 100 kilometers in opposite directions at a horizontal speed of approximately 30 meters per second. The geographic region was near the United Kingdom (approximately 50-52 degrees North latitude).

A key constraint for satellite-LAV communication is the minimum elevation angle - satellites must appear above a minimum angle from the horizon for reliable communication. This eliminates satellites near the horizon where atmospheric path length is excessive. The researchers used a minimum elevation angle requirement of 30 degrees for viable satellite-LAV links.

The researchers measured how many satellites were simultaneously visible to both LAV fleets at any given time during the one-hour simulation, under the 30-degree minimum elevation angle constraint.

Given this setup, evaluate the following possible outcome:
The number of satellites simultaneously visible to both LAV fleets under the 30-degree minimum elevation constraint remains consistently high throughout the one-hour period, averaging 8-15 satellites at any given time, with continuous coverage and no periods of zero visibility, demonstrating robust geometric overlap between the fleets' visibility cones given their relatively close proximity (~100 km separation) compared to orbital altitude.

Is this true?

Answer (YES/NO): NO